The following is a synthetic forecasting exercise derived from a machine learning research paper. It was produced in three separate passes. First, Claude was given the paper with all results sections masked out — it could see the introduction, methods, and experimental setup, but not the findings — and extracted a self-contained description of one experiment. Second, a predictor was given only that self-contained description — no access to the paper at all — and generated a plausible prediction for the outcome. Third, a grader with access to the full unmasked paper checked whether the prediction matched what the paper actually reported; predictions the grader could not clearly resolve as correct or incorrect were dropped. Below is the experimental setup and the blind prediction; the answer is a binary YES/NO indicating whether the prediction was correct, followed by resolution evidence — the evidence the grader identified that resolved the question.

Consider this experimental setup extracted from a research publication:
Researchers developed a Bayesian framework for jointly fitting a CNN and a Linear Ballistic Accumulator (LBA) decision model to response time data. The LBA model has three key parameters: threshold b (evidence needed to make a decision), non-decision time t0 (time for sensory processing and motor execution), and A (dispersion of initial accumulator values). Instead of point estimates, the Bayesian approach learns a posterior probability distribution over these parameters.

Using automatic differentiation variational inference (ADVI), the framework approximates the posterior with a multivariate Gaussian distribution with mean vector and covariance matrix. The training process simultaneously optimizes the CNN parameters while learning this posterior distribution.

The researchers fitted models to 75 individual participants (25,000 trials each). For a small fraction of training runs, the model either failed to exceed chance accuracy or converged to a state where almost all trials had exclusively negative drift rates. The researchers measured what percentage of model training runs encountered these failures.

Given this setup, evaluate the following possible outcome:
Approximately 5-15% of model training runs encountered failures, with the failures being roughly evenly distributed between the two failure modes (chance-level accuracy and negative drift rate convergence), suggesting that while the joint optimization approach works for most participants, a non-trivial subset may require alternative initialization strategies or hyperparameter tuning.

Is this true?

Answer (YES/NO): NO